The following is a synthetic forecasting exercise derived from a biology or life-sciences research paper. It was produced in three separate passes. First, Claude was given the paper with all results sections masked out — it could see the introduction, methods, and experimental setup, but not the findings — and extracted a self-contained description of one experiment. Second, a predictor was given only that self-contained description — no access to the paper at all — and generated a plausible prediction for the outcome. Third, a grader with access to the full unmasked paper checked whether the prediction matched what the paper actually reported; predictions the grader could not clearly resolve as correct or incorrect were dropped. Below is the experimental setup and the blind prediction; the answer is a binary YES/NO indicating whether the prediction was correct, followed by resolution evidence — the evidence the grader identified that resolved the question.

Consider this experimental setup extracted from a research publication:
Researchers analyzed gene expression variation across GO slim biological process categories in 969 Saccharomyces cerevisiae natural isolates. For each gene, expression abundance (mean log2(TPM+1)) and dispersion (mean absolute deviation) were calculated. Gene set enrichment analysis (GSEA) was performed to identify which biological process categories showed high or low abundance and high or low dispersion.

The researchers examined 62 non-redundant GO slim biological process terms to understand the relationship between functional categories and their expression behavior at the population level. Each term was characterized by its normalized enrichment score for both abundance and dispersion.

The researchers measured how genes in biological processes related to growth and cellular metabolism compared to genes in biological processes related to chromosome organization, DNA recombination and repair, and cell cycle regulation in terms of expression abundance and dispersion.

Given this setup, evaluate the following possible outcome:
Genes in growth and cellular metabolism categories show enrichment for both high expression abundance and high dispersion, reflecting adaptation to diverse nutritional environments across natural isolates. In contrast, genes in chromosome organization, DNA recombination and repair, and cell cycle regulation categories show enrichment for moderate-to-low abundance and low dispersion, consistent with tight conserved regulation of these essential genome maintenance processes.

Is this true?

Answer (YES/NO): YES